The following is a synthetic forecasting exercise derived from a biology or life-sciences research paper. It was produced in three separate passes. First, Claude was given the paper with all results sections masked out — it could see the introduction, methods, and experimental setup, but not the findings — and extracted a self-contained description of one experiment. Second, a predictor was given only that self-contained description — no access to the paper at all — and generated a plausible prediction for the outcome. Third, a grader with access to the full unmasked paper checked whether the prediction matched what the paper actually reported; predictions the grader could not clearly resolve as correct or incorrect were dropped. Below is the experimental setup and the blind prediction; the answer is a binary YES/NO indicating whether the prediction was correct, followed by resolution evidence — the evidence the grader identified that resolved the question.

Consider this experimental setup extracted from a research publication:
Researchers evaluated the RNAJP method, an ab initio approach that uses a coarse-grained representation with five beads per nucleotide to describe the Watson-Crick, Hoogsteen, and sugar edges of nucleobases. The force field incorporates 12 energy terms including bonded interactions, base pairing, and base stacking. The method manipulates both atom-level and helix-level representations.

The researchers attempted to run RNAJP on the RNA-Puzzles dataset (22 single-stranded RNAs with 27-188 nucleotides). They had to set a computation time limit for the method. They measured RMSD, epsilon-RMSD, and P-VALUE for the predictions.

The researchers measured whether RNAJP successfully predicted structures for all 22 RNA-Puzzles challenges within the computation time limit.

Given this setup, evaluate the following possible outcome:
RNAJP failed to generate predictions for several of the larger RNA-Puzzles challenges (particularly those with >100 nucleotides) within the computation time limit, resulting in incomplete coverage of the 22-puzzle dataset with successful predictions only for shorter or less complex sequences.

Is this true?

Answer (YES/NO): NO